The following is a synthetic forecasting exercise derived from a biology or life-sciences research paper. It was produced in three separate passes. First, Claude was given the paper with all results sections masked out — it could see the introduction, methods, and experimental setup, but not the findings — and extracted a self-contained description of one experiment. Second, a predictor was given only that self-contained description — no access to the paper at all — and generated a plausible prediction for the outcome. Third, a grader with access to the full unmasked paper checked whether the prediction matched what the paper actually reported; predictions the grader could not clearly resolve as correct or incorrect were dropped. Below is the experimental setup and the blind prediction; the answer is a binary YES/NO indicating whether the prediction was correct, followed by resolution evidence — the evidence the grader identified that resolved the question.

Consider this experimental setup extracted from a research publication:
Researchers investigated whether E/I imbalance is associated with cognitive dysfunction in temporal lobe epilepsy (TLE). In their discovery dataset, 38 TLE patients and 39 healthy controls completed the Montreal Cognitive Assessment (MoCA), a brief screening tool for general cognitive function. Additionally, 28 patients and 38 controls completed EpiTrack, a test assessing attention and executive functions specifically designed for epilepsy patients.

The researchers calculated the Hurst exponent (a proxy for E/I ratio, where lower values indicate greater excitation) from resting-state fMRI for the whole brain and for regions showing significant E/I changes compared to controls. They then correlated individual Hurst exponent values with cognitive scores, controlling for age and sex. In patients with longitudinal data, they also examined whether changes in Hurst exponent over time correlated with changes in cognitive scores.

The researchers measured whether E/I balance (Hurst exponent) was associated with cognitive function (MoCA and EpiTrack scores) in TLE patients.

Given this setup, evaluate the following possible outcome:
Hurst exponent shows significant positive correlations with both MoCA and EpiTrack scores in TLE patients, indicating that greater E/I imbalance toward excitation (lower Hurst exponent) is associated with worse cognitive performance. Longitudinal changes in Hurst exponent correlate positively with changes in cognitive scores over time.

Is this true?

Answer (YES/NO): YES